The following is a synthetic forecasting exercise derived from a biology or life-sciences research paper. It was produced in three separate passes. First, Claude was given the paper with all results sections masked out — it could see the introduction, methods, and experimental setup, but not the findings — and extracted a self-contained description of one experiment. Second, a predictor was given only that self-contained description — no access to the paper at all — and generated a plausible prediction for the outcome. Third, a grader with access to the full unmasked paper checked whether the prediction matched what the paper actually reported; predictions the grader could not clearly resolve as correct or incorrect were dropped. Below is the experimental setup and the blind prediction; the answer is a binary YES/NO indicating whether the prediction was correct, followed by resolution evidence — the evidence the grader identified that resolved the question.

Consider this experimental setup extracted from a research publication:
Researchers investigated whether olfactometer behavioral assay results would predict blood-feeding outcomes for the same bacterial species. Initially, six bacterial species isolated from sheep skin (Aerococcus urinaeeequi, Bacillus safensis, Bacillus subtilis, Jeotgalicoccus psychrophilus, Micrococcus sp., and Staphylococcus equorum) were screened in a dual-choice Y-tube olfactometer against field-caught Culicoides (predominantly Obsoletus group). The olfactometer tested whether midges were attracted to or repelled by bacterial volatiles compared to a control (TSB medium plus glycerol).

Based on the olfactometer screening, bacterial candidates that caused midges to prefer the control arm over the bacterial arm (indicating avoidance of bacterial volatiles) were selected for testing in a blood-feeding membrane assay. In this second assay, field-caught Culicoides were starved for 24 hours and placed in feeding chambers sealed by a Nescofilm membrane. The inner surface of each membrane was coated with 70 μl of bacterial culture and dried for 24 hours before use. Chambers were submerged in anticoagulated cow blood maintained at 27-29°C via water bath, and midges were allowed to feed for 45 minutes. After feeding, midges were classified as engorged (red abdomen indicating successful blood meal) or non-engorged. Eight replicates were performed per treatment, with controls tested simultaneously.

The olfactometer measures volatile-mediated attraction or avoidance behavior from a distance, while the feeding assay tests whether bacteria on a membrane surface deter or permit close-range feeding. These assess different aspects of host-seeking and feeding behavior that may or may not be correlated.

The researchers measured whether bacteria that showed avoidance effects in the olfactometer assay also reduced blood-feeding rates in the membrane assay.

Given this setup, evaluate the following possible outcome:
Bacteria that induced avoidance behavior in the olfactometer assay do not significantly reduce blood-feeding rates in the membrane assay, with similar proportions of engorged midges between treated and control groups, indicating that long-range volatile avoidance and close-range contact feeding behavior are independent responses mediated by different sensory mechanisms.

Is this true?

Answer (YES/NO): NO